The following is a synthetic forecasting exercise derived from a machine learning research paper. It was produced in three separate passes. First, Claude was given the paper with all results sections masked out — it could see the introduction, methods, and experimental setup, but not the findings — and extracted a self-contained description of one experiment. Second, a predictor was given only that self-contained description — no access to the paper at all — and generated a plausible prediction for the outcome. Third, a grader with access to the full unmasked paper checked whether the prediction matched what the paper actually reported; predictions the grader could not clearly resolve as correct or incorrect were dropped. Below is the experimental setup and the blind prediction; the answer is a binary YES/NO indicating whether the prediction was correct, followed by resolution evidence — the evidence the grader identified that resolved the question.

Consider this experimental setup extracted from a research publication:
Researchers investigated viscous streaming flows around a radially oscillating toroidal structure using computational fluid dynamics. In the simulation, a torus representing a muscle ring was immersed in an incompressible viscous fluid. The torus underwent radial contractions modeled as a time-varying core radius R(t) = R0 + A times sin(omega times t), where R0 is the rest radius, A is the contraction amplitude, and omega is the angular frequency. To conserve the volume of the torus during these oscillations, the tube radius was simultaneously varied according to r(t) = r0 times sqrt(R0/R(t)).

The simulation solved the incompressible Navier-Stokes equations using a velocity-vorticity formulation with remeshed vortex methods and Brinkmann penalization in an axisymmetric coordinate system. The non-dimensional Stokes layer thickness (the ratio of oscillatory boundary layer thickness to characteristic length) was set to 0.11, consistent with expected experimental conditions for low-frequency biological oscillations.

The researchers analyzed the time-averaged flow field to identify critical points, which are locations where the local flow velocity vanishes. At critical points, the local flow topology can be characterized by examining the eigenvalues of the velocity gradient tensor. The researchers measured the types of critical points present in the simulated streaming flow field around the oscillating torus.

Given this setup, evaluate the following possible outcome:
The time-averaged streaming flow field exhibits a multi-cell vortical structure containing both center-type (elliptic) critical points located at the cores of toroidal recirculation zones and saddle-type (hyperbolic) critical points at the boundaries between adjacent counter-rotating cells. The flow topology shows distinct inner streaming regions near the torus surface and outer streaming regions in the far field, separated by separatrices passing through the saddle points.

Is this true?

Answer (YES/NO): YES